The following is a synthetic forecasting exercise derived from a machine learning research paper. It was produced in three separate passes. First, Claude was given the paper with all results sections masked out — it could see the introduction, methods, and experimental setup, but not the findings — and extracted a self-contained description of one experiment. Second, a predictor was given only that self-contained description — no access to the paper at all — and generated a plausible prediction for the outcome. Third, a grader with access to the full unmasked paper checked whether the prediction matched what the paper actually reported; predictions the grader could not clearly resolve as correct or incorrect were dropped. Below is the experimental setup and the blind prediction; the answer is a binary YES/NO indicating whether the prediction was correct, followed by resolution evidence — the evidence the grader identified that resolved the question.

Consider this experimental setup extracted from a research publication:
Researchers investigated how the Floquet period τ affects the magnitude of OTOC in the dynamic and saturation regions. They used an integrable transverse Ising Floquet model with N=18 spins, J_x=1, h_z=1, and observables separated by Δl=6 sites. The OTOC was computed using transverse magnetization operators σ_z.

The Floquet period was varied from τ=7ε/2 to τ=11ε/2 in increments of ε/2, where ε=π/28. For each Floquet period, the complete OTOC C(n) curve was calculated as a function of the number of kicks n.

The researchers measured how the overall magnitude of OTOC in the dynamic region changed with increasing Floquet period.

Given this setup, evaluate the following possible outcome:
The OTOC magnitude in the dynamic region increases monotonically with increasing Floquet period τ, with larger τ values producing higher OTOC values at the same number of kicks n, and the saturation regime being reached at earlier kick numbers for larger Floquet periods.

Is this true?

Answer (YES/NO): YES